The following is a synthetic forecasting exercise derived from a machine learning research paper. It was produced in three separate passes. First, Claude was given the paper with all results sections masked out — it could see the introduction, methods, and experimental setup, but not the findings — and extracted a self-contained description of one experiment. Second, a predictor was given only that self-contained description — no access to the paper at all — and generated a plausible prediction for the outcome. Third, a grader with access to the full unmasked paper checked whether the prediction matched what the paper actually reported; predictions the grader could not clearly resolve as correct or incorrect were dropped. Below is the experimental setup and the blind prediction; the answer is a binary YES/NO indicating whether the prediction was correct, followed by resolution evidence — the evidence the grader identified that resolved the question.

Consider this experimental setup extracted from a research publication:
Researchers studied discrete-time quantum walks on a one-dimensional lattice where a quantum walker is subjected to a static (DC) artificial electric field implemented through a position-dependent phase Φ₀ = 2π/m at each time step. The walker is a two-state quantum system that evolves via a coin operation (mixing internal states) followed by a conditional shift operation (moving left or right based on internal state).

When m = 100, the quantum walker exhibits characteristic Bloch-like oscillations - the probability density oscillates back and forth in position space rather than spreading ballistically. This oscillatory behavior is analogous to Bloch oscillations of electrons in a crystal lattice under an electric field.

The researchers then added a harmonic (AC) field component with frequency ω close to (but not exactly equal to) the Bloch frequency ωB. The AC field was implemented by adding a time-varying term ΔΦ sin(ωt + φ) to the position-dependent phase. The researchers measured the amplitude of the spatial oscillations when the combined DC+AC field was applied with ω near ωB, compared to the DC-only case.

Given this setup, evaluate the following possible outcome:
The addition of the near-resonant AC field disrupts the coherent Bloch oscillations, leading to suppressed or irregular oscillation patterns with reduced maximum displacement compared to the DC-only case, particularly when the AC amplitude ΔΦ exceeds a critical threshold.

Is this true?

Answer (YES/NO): NO